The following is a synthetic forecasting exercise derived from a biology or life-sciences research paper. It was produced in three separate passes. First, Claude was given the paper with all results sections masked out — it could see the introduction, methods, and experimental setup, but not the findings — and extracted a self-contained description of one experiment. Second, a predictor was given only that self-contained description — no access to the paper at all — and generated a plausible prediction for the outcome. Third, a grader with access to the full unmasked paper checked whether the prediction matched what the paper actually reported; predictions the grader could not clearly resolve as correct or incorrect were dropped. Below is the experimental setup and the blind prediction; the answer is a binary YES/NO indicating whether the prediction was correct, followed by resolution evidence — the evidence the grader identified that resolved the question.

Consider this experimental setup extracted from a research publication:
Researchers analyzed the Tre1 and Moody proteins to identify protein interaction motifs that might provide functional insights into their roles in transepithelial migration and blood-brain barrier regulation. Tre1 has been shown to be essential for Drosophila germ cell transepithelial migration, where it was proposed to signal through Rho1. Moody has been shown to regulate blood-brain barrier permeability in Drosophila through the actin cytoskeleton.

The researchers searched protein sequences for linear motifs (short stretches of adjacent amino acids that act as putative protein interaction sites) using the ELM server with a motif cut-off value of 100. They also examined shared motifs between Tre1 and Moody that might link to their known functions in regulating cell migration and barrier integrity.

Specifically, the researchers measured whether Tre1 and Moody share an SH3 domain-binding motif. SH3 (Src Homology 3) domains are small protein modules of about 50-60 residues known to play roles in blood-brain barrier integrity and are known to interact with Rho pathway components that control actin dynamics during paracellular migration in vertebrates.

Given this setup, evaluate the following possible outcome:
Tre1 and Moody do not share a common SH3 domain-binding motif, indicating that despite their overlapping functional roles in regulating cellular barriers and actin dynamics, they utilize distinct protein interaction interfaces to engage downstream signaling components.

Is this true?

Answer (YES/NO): NO